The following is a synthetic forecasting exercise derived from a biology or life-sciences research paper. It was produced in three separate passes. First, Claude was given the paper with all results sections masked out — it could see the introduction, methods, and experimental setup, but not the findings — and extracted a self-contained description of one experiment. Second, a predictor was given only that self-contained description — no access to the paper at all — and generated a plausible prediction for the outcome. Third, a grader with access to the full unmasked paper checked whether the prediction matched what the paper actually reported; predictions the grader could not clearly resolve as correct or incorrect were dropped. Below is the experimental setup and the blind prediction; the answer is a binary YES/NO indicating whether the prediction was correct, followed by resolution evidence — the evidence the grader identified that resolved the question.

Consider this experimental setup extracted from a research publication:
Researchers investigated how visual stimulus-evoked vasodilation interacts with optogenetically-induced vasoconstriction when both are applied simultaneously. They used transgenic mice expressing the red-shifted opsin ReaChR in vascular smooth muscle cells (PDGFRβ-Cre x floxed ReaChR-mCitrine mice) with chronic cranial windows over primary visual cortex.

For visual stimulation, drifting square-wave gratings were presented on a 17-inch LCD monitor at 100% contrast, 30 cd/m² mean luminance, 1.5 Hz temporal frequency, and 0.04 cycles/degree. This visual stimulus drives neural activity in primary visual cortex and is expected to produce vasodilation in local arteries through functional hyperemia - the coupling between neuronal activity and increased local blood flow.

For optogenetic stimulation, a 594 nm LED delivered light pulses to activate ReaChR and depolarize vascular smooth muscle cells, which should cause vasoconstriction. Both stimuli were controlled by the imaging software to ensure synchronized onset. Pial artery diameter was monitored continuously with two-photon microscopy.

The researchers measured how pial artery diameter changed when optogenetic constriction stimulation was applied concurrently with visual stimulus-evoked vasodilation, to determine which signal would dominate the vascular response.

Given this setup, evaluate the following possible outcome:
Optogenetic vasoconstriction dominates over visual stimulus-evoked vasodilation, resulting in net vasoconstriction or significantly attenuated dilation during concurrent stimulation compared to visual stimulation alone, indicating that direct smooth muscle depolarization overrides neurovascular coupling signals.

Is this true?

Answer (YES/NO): YES